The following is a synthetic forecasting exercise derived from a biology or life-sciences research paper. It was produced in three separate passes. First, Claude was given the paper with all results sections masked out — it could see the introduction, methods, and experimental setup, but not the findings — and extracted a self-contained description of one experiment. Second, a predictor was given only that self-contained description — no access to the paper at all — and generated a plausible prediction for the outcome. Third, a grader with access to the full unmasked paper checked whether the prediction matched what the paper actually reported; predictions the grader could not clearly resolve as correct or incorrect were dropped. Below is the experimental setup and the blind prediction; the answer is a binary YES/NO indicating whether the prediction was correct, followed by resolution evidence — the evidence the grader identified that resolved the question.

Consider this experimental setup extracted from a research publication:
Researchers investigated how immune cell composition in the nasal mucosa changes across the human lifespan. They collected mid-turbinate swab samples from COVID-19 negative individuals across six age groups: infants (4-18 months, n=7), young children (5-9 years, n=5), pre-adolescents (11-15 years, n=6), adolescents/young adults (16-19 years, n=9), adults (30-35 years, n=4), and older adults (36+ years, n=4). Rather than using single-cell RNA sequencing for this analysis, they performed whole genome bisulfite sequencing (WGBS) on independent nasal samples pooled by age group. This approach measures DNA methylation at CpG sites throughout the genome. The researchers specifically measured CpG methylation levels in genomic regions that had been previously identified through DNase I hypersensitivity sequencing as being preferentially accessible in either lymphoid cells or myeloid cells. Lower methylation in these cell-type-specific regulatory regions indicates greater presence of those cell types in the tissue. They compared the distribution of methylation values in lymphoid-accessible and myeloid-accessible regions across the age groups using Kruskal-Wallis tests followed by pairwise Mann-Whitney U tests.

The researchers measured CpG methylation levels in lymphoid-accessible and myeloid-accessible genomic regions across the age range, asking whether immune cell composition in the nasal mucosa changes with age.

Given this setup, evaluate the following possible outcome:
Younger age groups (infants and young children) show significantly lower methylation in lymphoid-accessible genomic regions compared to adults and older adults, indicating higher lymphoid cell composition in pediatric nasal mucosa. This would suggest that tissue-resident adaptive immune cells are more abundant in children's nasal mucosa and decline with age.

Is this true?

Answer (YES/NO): YES